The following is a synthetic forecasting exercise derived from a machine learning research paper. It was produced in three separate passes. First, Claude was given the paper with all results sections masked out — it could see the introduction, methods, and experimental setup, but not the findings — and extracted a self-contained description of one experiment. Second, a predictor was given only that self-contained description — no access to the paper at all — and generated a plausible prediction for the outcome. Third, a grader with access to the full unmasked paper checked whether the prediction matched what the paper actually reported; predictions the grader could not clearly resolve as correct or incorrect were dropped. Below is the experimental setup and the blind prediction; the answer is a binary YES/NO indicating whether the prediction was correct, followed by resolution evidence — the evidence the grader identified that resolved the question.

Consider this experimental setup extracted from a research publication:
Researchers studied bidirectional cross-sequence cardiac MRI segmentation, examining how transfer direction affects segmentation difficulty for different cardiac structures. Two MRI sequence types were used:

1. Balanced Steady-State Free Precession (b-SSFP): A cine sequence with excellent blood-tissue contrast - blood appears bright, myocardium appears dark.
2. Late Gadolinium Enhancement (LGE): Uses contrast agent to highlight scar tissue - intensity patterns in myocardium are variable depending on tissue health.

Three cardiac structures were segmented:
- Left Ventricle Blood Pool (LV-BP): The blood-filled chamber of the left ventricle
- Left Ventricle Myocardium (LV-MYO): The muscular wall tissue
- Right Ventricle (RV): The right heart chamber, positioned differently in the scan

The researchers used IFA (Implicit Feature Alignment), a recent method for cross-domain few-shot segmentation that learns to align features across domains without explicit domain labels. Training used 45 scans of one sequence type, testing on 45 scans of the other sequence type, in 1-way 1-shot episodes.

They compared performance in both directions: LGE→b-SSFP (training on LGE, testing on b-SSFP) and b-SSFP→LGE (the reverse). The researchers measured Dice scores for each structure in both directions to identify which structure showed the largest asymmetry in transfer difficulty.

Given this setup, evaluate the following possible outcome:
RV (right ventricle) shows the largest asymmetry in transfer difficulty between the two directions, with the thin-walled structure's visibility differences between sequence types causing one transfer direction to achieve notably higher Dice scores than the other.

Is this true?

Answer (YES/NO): YES